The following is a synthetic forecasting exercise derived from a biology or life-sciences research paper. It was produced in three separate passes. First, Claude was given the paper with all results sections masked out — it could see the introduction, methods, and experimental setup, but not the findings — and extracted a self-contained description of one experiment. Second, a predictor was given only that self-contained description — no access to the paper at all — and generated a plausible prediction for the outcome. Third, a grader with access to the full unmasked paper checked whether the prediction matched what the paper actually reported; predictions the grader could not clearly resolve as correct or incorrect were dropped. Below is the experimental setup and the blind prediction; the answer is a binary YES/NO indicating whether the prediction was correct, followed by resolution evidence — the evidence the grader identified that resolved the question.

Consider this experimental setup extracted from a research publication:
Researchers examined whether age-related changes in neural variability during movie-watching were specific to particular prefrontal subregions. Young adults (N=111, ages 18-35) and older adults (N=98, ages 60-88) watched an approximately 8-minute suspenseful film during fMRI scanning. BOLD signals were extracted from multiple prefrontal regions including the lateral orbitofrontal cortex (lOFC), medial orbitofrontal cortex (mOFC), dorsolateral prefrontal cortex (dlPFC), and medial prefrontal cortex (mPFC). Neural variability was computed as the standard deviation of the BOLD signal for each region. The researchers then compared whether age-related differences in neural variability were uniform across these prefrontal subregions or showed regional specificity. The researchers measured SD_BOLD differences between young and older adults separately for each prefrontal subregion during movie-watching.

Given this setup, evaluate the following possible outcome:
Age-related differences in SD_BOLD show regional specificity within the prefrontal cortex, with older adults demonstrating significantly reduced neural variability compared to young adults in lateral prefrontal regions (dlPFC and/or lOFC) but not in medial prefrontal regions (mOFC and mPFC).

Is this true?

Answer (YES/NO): NO